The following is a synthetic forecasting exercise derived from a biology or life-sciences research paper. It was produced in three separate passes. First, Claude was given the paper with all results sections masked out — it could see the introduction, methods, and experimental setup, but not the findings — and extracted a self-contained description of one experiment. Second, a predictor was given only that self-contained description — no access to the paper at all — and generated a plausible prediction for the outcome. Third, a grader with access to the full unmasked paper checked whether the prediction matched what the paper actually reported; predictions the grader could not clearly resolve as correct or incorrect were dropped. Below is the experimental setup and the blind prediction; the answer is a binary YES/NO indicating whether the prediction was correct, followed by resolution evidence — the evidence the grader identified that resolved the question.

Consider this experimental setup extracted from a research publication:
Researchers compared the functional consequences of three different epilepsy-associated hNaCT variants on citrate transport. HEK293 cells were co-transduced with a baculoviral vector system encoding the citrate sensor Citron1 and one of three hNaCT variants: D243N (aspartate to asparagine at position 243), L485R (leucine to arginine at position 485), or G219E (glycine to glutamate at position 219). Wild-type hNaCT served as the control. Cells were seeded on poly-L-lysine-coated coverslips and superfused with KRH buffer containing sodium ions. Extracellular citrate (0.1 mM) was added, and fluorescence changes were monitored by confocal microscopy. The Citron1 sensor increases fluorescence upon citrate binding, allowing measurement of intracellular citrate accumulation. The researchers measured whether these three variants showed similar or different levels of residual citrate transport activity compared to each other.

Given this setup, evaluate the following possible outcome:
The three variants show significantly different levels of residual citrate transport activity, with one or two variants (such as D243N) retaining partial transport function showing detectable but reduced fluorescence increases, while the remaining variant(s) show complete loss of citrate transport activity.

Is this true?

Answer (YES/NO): NO